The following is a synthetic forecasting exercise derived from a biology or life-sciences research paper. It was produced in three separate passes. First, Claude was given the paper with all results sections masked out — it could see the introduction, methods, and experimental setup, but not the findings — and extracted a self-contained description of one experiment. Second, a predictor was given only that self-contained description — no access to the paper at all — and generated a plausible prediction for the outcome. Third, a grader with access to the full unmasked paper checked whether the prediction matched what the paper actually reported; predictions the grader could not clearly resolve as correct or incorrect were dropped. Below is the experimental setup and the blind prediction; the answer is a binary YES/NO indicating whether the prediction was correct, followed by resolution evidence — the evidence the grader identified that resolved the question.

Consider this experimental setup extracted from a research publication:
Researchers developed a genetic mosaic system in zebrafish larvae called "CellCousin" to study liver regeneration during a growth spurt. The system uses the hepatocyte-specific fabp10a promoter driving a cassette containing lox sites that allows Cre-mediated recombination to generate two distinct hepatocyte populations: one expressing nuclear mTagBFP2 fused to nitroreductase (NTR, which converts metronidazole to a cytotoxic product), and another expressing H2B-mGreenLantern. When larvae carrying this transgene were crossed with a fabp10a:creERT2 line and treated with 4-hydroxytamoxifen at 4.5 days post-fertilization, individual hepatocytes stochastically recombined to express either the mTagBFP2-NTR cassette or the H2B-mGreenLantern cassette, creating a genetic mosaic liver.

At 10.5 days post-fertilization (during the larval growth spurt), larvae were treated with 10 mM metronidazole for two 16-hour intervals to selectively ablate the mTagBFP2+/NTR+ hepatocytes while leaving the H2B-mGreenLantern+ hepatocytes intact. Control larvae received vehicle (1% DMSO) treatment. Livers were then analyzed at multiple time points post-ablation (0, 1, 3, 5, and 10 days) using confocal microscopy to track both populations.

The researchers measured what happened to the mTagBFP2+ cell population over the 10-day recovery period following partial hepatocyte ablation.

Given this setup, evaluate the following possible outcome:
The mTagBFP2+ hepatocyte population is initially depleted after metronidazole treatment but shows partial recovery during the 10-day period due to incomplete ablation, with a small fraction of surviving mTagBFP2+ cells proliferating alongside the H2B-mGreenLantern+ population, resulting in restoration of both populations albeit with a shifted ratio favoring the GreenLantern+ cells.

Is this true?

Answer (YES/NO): NO